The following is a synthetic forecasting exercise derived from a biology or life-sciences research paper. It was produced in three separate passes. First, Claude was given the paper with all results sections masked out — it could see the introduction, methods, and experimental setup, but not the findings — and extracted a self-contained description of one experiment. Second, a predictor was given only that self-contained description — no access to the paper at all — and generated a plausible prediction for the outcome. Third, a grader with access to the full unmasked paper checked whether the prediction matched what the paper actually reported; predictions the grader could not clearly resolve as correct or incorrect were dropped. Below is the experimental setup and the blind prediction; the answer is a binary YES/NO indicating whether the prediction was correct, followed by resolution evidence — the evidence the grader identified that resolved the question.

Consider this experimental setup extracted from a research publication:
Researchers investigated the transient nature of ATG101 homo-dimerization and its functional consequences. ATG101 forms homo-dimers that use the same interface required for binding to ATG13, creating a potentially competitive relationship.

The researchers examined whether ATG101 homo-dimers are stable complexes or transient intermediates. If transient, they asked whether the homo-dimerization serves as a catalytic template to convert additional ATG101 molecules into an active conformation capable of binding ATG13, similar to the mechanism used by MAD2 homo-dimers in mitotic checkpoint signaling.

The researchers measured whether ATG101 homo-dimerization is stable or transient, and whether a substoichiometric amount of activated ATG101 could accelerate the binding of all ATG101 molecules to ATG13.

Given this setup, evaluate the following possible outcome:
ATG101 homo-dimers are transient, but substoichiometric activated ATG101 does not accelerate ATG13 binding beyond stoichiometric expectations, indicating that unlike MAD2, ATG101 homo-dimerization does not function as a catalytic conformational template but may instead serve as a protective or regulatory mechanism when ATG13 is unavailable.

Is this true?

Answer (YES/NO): NO